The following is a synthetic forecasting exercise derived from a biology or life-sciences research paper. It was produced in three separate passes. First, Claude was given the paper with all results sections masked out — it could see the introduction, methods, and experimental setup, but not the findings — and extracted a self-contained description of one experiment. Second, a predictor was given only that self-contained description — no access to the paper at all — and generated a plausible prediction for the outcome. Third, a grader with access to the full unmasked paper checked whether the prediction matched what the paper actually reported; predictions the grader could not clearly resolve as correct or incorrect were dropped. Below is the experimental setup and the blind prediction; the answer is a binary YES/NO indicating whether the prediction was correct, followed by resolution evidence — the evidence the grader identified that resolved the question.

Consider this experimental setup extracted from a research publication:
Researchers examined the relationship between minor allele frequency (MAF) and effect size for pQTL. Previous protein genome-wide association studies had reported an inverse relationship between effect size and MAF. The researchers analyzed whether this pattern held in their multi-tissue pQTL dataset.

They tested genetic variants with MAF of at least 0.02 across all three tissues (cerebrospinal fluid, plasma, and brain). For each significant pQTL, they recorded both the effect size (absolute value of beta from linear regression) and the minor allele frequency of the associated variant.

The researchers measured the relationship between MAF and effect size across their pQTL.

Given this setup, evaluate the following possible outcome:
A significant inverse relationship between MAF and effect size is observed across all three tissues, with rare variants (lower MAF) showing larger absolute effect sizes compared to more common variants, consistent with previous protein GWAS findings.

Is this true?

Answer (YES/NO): YES